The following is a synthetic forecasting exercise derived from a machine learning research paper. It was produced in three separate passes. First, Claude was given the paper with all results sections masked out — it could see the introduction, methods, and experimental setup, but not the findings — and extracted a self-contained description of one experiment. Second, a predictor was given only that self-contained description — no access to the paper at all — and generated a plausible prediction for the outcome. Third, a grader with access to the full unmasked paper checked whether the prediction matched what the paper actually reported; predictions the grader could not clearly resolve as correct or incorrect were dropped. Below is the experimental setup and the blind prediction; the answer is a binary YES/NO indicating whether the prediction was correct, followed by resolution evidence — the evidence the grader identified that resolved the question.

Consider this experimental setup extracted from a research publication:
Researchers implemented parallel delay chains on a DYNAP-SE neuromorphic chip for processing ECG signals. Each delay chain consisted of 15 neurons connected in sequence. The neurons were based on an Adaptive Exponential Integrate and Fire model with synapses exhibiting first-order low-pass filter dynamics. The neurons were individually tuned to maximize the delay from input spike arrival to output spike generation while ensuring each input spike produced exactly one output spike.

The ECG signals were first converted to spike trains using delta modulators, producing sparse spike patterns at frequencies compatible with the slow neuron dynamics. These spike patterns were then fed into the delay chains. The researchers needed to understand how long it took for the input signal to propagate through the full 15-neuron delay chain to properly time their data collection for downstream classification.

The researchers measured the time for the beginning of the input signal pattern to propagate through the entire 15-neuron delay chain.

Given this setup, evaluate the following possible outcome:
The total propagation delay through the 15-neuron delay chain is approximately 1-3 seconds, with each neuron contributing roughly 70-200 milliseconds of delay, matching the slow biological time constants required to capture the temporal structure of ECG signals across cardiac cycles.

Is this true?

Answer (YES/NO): NO